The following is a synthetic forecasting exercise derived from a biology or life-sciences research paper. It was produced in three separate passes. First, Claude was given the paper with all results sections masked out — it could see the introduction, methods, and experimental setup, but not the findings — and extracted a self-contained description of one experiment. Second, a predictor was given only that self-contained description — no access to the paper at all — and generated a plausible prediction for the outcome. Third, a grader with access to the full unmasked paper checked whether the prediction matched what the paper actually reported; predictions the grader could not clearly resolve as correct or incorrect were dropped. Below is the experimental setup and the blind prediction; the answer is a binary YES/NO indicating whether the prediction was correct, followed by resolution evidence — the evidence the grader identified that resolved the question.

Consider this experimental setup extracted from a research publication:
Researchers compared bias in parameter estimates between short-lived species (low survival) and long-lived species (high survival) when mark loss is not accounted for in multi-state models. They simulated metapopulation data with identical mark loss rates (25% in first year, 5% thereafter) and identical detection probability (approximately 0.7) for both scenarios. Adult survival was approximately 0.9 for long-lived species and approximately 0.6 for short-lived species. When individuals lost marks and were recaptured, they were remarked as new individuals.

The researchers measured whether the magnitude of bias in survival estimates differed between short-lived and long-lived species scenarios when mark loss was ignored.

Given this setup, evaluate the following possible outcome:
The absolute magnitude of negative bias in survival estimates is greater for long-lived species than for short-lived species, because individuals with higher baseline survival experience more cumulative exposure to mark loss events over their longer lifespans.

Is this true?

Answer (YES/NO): YES